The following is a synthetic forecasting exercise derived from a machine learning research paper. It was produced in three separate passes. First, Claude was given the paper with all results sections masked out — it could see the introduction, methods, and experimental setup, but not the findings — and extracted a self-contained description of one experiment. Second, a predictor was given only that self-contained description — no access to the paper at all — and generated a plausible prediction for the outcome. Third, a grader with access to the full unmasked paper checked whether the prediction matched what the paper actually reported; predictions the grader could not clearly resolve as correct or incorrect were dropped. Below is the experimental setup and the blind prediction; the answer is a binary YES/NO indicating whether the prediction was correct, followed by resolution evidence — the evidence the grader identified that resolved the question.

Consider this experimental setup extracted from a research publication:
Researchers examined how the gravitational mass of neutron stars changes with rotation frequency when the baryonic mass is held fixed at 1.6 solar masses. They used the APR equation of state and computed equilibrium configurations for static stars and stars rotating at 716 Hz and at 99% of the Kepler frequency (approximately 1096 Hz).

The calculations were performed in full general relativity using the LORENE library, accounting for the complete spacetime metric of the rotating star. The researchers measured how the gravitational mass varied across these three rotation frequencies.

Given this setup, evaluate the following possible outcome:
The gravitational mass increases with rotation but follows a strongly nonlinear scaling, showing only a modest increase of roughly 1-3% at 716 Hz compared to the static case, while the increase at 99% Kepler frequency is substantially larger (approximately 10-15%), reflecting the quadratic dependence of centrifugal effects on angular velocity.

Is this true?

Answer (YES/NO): NO